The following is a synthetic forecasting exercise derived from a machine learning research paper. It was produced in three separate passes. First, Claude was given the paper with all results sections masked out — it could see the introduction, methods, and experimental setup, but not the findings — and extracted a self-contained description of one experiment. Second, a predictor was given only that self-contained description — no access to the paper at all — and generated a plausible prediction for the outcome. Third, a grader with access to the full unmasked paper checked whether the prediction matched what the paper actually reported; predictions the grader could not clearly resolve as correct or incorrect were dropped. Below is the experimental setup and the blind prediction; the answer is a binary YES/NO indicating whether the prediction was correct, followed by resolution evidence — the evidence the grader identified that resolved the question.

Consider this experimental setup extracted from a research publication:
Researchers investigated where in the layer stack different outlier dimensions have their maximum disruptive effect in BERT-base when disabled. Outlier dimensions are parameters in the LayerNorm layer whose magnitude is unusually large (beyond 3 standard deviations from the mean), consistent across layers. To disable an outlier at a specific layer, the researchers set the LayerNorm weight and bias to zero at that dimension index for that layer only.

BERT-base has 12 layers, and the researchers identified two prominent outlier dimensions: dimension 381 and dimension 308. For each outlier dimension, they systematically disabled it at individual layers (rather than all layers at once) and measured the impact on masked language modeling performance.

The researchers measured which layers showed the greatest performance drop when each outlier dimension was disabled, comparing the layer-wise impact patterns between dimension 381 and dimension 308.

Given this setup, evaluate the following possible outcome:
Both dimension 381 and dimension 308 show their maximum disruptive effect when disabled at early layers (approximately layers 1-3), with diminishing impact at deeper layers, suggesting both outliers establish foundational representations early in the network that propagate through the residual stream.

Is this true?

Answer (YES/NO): NO